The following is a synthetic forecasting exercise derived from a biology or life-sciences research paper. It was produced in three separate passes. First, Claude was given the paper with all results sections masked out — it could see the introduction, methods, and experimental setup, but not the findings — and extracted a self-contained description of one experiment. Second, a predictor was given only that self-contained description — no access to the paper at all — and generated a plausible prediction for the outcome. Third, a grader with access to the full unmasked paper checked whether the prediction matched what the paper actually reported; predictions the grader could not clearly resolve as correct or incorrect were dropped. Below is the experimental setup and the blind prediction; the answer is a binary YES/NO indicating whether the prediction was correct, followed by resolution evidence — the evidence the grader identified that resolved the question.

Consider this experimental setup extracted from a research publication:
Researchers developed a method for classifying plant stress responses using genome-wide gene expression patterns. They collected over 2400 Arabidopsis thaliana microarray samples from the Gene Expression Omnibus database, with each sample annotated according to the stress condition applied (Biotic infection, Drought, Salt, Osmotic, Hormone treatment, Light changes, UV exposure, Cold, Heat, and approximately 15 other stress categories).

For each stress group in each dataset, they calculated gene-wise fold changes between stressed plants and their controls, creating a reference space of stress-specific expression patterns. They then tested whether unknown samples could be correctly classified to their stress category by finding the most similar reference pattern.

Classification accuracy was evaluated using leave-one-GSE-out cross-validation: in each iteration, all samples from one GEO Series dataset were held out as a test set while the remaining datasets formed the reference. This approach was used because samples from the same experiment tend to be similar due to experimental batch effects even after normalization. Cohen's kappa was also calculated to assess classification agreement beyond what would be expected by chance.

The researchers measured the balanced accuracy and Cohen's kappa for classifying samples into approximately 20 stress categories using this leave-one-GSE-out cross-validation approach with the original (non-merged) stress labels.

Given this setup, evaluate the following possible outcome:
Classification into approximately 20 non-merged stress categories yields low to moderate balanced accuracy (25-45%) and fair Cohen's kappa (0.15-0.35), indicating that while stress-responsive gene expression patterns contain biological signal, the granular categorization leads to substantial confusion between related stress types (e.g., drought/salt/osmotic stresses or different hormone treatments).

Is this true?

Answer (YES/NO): NO